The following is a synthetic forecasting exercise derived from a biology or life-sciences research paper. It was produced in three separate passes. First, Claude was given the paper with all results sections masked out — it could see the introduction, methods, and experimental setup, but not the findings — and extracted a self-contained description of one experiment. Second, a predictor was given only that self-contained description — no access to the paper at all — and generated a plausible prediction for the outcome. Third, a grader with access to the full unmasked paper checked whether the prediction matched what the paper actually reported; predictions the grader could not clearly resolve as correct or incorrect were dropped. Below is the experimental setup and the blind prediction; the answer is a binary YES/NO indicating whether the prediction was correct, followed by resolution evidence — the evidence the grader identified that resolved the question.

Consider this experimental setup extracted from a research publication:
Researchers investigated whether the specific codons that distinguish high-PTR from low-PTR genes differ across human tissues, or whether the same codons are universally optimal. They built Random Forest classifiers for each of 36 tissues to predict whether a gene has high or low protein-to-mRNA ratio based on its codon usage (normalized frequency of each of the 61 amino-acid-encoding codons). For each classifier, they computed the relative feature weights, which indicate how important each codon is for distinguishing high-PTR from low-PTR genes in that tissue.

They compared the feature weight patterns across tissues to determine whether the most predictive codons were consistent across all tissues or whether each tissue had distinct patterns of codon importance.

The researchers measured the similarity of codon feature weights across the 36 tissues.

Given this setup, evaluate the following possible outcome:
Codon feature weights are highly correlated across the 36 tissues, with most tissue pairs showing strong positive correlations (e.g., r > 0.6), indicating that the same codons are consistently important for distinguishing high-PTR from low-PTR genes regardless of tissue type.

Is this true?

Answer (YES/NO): NO